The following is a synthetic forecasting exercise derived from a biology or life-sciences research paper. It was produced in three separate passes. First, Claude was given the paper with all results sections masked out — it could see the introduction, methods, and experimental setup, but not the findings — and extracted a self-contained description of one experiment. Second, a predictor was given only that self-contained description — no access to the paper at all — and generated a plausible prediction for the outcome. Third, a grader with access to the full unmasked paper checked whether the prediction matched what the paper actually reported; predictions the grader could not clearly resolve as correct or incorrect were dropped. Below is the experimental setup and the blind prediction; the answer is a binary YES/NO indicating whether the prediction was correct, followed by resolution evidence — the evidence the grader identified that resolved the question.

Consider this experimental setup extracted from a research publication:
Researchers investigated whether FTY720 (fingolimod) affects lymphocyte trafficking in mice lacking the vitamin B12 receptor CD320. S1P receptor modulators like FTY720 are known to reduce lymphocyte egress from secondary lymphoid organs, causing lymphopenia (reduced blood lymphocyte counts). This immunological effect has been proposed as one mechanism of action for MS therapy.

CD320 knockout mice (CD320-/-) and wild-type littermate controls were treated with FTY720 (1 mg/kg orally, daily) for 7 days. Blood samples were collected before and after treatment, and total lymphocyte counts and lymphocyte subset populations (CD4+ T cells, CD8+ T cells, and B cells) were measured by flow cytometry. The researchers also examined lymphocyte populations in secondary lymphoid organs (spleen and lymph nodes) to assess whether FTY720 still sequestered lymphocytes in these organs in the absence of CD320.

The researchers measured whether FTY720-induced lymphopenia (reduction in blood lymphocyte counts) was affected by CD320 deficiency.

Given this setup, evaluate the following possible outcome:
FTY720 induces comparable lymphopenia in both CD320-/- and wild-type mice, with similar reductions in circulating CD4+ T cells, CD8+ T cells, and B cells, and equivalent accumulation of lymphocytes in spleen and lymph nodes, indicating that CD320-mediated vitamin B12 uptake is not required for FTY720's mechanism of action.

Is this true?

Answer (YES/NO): NO